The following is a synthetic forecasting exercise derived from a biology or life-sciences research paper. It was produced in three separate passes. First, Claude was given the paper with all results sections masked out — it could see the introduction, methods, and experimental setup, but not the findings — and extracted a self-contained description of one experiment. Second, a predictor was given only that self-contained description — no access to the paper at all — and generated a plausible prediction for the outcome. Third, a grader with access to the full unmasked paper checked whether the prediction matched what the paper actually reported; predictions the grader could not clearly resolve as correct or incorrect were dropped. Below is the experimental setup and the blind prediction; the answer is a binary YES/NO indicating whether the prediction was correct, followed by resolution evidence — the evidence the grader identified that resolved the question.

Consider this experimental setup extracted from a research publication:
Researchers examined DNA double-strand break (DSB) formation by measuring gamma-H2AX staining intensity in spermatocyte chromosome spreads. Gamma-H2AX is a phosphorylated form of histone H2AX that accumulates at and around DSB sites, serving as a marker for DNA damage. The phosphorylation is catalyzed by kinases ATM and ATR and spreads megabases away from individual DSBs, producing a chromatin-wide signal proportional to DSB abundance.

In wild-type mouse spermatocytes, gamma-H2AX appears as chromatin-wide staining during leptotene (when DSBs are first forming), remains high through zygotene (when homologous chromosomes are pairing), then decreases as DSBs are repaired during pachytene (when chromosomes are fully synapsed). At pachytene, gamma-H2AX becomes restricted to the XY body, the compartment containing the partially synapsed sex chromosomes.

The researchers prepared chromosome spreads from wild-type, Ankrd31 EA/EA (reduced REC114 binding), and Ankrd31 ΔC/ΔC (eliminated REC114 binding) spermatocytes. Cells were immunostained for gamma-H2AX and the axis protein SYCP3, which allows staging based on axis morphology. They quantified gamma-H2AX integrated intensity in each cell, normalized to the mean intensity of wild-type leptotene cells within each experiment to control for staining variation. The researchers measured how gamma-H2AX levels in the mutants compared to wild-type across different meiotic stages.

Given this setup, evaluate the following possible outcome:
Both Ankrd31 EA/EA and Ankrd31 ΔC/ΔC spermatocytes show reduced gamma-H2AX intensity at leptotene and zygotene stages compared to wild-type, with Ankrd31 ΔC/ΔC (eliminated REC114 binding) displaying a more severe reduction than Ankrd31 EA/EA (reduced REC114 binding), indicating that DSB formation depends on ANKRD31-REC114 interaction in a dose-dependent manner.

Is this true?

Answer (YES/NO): YES